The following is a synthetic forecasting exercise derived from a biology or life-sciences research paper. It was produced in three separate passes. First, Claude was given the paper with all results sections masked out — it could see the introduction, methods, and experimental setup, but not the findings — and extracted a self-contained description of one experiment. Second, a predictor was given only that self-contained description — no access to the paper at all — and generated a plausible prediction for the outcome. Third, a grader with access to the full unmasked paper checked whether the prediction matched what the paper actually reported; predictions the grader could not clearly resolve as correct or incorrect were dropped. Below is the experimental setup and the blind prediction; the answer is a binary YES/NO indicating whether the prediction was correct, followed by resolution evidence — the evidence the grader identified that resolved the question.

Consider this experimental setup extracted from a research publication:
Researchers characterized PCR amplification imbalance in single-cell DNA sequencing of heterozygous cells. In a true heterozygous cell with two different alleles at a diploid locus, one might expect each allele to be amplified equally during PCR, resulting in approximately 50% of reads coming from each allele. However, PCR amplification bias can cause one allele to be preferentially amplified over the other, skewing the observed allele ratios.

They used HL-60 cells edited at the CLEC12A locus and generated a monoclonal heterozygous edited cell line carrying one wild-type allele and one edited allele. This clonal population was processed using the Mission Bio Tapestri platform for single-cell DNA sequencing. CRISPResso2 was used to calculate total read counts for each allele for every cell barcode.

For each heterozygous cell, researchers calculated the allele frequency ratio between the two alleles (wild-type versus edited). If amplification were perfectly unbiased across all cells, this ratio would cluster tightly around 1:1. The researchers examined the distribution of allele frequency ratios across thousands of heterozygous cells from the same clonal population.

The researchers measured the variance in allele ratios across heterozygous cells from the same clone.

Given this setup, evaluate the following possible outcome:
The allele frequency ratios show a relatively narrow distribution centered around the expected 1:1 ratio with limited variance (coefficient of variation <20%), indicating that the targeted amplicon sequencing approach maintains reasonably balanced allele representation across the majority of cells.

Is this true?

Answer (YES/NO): NO